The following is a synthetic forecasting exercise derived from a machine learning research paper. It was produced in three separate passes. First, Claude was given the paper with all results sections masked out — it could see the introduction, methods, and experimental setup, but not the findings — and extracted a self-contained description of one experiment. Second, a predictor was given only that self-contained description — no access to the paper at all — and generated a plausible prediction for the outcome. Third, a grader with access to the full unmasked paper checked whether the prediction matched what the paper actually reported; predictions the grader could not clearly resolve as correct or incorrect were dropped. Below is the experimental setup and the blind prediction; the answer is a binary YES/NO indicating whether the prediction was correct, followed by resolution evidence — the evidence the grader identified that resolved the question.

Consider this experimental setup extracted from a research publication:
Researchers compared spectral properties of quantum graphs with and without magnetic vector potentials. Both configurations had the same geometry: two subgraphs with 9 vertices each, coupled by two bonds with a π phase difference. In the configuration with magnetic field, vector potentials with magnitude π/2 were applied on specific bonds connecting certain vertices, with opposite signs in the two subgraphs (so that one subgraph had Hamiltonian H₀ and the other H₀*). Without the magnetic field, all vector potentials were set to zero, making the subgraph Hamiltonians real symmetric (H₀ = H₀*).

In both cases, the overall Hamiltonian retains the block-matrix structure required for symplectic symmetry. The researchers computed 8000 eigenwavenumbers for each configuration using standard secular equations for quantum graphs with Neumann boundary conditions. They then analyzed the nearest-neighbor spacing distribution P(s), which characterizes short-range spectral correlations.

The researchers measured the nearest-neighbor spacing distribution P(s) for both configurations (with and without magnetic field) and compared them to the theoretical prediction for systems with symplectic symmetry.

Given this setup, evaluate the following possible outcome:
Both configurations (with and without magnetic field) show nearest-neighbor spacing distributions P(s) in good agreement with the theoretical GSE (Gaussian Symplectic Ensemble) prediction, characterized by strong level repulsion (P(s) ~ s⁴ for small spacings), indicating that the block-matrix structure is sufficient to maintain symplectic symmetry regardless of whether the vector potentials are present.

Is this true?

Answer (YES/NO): YES